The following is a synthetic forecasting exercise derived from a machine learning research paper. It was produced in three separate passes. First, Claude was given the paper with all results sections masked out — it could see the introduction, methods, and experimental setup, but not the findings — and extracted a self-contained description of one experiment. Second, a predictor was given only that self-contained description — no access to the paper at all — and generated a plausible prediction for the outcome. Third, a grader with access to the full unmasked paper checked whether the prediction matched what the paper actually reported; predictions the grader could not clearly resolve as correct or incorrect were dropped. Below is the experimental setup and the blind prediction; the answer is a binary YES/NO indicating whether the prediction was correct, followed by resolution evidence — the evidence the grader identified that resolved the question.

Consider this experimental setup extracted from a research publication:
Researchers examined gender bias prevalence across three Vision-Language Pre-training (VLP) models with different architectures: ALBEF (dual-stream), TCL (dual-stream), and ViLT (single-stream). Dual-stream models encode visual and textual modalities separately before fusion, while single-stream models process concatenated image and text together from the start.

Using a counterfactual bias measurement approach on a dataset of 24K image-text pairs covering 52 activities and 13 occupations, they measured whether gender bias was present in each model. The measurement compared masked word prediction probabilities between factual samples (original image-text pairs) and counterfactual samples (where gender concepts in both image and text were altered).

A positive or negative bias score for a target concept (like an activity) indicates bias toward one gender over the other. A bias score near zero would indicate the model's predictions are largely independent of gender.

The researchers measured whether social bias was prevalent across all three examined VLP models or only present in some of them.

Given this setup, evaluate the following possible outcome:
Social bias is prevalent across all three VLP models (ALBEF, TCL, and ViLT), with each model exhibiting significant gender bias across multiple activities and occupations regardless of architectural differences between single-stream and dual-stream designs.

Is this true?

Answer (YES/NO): YES